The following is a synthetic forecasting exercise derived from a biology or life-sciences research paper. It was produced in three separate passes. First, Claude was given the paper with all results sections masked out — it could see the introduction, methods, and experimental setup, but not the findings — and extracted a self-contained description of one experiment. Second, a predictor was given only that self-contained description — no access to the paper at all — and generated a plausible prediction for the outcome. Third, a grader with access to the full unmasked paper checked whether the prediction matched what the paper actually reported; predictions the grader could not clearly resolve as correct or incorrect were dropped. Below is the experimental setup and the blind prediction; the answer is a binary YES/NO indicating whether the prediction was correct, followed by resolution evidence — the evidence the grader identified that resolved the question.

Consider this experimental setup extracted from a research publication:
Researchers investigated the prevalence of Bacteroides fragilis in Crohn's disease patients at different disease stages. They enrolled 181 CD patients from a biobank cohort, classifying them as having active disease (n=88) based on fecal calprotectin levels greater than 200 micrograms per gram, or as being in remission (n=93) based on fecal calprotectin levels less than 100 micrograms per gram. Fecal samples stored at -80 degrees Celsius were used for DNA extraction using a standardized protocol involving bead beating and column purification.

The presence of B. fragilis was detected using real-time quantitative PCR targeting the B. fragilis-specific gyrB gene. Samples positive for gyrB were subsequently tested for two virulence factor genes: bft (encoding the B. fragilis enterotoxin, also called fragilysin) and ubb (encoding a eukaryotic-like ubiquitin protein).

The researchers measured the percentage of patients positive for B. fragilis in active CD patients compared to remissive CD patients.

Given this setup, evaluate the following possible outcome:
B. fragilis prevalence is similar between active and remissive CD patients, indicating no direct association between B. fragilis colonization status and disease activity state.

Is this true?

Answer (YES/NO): NO